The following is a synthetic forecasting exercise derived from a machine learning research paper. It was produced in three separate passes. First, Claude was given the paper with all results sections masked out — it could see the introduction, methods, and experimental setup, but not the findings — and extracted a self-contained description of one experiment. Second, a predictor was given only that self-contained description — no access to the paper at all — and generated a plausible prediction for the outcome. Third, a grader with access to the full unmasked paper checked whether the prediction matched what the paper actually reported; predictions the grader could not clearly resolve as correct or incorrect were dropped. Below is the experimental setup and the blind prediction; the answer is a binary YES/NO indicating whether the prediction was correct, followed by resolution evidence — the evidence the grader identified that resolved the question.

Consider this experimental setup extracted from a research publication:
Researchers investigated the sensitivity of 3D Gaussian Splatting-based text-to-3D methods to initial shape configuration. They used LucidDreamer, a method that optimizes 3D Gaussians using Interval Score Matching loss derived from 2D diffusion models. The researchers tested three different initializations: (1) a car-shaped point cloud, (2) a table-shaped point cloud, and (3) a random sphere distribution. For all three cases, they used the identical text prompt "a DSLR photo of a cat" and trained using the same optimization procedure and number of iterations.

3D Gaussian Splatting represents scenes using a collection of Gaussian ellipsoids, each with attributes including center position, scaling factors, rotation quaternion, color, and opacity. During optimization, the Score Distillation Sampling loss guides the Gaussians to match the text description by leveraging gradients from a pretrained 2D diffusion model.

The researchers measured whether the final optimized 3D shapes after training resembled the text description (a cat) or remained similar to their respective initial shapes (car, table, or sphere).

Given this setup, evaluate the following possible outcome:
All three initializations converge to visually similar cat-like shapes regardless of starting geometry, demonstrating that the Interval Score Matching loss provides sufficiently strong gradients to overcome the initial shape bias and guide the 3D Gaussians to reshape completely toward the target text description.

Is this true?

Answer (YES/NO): NO